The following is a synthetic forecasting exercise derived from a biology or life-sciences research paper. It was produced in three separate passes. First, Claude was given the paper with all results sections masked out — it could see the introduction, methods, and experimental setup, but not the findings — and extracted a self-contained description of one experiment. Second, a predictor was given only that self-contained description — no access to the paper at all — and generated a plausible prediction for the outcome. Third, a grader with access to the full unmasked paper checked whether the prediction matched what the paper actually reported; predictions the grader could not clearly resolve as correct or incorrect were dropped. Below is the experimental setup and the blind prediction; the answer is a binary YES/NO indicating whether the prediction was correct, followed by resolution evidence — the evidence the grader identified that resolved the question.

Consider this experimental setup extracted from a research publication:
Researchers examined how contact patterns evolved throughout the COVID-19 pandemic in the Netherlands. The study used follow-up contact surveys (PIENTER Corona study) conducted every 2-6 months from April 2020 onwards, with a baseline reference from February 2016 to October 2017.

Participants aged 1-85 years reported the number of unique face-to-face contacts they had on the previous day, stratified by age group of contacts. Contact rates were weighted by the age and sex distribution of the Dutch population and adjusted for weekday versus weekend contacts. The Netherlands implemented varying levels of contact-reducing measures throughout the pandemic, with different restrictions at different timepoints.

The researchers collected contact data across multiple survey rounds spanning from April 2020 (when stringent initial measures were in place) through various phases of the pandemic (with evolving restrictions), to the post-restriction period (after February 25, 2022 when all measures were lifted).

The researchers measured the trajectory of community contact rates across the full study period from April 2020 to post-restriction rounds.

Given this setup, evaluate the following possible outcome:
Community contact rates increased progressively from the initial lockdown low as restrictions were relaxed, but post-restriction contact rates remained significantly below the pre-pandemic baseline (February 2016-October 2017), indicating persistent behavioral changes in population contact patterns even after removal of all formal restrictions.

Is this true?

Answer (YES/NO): YES